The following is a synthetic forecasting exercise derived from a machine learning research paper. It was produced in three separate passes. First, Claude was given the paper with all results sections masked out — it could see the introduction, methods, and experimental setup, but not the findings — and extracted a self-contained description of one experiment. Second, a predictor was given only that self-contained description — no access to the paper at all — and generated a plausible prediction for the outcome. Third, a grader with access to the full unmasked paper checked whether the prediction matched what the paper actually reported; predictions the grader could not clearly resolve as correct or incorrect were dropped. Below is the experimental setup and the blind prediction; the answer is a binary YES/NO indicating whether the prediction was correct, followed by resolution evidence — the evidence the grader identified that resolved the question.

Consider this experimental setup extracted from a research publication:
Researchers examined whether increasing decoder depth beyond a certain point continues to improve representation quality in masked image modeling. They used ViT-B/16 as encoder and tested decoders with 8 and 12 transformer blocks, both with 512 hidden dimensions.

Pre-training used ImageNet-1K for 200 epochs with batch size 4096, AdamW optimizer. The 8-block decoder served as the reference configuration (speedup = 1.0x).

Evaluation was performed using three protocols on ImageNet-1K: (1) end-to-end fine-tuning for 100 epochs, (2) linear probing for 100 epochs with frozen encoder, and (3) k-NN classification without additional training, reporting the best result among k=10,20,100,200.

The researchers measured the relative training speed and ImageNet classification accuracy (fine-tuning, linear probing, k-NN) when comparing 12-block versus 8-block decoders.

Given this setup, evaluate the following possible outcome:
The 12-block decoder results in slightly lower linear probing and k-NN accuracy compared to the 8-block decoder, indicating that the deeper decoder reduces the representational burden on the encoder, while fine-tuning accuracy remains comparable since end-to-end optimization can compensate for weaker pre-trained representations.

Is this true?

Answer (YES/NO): YES